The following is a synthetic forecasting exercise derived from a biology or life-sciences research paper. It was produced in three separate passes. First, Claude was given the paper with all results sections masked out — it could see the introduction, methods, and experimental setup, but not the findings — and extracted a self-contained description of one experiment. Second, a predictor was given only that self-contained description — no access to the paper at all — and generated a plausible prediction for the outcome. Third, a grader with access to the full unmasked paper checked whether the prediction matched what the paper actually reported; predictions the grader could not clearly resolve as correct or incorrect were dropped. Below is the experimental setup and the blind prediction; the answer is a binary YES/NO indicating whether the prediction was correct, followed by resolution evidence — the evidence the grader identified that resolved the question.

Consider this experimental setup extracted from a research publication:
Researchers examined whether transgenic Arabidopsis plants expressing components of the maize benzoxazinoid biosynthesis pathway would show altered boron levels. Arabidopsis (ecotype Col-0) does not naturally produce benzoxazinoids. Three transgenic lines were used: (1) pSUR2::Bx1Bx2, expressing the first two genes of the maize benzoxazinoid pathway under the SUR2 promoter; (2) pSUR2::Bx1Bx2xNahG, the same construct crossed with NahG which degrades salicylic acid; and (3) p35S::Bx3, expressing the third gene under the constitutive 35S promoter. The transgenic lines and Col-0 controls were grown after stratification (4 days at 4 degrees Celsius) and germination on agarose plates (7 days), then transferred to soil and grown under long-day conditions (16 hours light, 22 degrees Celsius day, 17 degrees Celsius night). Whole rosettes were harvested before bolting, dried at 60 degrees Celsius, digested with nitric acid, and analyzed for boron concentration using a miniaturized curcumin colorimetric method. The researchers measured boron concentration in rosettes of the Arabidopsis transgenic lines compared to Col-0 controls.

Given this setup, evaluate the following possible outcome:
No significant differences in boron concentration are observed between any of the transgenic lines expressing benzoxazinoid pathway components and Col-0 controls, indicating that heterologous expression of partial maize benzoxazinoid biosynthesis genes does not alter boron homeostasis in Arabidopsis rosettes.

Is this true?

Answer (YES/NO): NO